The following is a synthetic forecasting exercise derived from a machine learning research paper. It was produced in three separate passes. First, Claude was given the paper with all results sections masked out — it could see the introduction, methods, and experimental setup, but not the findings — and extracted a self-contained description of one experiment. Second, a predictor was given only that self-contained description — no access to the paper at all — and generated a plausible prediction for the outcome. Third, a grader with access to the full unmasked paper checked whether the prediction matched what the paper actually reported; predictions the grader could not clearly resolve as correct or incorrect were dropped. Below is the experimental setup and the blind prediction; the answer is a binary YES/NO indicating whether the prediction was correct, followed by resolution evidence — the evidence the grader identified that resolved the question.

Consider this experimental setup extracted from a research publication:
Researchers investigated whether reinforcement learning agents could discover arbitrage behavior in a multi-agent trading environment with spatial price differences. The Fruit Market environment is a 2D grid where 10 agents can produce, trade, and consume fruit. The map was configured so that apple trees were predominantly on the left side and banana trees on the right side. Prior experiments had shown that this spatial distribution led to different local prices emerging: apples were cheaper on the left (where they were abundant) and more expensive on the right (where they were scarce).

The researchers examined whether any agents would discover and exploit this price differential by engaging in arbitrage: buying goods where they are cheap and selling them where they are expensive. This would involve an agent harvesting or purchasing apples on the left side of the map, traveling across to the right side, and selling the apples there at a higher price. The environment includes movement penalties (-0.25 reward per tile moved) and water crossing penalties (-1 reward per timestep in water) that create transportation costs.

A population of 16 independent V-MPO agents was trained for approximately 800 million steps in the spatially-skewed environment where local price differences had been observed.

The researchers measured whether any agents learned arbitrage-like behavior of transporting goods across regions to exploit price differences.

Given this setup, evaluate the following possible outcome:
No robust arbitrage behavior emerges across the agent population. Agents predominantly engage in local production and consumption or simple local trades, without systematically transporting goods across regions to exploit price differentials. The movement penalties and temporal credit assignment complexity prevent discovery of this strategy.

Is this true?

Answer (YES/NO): NO